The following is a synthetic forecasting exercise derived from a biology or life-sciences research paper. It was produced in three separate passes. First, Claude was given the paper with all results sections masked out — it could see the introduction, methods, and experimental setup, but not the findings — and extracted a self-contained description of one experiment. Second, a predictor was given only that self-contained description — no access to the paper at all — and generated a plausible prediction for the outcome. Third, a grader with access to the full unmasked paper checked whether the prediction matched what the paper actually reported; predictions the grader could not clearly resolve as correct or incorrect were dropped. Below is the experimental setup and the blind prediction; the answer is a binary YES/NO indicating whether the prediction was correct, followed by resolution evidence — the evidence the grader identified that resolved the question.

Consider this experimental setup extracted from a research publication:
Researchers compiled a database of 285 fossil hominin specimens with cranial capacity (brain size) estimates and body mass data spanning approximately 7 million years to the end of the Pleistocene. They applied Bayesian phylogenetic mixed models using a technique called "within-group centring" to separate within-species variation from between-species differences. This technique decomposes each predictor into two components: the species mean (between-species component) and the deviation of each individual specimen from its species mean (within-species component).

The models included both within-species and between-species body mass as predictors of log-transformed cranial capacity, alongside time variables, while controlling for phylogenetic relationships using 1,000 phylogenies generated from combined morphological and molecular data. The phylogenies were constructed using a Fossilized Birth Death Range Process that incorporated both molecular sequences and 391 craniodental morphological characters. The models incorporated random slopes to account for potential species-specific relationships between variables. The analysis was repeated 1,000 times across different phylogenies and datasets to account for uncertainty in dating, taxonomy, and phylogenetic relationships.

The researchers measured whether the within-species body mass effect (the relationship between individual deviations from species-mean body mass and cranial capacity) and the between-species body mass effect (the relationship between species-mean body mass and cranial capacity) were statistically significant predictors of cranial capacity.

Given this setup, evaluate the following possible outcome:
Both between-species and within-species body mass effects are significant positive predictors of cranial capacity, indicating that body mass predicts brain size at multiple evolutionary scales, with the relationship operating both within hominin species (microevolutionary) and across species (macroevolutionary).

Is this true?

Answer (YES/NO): NO